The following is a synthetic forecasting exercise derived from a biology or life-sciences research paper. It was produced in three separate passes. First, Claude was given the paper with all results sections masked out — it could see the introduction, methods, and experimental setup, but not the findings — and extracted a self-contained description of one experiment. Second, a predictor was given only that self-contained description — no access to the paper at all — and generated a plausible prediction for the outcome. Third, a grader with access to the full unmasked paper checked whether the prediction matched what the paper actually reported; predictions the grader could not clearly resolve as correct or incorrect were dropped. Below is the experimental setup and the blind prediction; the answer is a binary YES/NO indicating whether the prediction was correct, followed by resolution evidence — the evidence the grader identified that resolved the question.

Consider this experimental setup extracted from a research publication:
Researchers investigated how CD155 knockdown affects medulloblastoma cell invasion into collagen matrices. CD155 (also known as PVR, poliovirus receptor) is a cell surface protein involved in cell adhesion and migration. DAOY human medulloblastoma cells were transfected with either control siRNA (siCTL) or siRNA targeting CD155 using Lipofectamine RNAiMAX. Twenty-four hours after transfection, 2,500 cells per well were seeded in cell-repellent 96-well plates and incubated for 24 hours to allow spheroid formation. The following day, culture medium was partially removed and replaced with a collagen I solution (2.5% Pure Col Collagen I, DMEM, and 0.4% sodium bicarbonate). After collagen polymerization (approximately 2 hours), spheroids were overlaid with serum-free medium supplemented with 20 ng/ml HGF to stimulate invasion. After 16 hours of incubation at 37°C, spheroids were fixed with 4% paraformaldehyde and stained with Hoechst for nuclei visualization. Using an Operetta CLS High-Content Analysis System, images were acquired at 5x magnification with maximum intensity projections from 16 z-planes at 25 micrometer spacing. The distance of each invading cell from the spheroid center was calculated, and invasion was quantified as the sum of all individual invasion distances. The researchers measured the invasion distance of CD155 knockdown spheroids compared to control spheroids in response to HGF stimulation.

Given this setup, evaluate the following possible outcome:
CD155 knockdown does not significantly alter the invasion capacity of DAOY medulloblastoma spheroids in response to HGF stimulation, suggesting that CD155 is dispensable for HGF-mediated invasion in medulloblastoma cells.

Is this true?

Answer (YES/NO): NO